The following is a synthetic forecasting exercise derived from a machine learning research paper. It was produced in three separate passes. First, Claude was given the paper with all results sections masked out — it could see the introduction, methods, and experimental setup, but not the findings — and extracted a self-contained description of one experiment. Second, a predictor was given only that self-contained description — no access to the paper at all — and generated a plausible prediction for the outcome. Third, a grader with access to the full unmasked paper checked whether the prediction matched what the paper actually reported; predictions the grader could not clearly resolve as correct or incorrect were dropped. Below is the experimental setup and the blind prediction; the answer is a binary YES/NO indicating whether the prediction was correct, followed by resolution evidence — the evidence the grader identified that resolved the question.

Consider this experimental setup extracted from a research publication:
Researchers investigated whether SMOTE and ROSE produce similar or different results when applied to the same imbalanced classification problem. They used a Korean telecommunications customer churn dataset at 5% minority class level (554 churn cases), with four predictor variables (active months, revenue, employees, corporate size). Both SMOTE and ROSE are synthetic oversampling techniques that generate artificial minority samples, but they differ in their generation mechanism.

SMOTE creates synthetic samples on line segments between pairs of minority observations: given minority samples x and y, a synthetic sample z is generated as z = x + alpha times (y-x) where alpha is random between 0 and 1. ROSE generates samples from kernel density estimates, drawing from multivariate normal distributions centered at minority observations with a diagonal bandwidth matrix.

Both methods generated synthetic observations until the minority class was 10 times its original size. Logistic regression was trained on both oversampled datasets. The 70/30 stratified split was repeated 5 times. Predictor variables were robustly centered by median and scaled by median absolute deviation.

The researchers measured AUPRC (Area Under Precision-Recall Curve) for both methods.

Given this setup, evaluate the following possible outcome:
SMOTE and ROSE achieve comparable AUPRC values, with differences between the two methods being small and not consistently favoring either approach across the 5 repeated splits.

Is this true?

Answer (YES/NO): YES